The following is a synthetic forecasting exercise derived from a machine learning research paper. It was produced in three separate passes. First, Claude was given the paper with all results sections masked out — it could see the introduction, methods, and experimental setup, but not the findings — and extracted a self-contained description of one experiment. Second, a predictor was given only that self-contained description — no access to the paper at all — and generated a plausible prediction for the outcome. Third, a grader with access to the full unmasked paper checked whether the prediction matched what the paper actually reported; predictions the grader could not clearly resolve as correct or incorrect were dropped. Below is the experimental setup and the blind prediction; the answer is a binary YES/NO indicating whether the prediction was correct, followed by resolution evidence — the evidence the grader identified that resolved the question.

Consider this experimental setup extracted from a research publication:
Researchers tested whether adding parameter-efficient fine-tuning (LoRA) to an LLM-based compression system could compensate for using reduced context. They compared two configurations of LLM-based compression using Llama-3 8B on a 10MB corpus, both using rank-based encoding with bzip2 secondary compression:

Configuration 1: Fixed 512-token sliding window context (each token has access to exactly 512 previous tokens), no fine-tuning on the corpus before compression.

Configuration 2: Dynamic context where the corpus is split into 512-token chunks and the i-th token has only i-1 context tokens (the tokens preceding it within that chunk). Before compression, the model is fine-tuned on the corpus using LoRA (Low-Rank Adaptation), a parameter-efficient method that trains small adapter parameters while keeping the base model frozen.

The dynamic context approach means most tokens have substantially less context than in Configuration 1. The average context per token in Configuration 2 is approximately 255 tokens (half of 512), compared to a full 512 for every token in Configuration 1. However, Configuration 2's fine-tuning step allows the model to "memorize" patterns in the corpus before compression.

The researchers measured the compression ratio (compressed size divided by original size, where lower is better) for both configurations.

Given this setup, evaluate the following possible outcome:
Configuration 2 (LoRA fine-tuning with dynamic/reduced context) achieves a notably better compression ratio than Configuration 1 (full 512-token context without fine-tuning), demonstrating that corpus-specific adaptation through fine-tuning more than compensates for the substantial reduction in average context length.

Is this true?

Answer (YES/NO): NO